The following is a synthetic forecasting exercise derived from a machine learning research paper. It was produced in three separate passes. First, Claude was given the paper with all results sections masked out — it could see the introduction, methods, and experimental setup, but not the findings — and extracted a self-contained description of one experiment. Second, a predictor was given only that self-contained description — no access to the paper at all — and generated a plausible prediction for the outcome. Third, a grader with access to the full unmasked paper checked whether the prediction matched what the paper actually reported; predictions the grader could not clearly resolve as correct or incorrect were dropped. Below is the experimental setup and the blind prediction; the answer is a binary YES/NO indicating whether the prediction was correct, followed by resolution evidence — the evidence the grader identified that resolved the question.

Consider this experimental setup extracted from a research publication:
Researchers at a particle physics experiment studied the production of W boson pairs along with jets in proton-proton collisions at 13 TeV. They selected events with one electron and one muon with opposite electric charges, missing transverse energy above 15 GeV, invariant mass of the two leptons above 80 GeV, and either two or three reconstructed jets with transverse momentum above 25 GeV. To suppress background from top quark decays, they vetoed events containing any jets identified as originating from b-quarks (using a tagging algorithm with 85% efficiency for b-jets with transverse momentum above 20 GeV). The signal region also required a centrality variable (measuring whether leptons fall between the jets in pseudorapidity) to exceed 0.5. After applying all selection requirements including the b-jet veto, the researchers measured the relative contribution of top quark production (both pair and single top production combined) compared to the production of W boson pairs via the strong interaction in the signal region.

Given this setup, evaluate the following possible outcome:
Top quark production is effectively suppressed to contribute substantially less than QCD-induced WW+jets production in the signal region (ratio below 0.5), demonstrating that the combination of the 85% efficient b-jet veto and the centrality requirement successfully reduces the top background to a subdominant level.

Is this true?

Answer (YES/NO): NO